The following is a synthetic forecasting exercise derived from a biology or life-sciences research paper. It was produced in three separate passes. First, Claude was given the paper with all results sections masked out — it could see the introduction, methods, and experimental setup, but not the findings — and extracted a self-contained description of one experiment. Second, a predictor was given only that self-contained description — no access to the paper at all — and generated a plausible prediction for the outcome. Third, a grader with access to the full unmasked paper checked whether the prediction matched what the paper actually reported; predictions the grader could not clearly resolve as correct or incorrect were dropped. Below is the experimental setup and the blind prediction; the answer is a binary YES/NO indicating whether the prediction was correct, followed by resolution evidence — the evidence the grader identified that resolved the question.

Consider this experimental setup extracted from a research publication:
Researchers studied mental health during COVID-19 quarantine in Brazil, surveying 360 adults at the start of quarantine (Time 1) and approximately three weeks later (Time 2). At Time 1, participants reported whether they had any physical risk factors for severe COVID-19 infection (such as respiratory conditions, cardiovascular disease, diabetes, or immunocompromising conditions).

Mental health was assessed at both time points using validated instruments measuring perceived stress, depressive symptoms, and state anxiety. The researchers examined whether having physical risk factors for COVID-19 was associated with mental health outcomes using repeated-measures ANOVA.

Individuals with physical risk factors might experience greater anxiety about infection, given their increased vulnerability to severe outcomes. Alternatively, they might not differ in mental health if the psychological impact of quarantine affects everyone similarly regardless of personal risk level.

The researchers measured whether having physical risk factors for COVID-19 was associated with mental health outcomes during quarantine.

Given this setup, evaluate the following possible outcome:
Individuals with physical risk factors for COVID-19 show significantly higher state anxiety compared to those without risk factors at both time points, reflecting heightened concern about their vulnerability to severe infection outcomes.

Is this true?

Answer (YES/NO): YES